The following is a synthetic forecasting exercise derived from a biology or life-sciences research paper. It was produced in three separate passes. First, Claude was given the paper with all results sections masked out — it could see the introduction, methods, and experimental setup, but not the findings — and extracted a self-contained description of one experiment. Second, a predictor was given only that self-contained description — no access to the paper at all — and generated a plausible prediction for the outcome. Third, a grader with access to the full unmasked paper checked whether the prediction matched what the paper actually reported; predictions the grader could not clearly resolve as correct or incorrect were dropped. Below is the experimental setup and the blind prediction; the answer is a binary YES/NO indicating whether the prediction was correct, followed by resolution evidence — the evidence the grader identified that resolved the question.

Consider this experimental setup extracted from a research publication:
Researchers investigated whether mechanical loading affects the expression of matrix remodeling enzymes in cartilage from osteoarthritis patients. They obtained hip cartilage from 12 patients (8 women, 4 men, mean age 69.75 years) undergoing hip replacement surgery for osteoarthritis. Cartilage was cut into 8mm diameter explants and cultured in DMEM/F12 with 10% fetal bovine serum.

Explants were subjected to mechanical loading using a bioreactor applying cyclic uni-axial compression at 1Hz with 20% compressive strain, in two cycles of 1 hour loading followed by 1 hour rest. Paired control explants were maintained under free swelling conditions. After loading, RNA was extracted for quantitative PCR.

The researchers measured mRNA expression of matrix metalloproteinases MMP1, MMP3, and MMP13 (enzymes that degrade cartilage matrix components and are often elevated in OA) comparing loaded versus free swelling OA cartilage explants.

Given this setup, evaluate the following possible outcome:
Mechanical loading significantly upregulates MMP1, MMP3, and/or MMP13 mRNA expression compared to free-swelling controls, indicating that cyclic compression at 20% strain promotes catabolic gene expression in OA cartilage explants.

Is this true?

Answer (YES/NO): NO